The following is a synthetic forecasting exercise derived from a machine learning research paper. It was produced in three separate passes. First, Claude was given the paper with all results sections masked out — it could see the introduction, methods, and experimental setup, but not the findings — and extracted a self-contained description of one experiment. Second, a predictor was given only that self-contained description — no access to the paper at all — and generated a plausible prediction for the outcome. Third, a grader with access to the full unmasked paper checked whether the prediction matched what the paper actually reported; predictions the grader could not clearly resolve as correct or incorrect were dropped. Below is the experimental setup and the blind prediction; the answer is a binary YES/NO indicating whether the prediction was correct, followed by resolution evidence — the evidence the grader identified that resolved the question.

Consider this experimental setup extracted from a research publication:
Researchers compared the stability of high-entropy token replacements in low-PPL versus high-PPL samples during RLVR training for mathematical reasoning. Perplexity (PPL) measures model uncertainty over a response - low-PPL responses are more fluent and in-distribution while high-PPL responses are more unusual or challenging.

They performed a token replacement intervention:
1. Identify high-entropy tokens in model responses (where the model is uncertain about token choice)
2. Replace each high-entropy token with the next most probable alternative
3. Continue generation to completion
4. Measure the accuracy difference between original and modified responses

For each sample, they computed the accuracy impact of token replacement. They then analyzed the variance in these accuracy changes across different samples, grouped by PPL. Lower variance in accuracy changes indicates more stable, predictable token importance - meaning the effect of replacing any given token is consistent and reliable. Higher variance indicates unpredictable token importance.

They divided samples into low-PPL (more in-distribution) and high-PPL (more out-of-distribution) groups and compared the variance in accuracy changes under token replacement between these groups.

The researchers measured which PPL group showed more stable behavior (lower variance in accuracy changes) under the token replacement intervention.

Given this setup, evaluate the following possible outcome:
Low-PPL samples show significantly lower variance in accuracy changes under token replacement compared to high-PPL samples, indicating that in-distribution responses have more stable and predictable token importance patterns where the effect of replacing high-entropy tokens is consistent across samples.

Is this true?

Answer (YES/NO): YES